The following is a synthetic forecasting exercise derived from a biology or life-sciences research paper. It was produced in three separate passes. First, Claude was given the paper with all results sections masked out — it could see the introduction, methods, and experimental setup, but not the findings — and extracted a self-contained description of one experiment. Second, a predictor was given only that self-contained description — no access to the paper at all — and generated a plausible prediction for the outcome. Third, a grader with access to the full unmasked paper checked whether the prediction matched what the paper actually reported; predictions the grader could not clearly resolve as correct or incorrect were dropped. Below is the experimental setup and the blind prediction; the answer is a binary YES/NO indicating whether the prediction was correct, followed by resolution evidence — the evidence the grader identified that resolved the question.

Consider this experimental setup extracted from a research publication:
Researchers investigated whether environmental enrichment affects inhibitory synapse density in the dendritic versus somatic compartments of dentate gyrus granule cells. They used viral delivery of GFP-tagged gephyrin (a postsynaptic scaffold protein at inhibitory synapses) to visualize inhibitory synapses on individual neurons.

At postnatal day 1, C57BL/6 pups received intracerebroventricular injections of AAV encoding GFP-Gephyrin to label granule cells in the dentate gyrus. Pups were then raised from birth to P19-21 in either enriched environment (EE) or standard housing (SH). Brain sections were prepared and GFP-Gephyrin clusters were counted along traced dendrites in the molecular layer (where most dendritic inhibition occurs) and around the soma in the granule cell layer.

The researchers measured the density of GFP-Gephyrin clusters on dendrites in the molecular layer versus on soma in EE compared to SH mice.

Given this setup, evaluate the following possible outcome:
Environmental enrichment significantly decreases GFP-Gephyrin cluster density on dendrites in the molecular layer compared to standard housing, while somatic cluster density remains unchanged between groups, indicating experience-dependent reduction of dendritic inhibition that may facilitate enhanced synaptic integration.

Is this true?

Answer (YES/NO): NO